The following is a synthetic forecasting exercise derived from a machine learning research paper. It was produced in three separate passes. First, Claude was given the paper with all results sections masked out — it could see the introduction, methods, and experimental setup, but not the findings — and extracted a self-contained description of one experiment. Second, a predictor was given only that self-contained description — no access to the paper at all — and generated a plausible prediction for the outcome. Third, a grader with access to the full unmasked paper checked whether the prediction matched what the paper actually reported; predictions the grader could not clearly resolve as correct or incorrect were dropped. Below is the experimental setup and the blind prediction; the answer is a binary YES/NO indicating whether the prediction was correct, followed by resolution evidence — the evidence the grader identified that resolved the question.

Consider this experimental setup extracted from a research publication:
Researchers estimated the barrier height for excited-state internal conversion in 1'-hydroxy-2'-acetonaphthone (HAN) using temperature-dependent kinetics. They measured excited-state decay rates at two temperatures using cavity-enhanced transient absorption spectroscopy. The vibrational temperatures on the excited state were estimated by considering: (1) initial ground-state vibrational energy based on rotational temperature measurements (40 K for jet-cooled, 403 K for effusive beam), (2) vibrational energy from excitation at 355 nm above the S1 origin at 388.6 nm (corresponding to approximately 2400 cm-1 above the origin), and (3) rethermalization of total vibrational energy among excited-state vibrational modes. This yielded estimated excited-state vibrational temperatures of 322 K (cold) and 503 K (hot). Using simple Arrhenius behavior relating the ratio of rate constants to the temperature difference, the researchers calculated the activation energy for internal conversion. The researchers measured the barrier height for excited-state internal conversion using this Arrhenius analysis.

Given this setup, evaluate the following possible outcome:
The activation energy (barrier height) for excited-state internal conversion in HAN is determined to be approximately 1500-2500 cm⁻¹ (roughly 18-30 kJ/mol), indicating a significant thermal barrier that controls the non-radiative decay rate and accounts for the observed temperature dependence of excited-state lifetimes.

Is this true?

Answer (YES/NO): NO